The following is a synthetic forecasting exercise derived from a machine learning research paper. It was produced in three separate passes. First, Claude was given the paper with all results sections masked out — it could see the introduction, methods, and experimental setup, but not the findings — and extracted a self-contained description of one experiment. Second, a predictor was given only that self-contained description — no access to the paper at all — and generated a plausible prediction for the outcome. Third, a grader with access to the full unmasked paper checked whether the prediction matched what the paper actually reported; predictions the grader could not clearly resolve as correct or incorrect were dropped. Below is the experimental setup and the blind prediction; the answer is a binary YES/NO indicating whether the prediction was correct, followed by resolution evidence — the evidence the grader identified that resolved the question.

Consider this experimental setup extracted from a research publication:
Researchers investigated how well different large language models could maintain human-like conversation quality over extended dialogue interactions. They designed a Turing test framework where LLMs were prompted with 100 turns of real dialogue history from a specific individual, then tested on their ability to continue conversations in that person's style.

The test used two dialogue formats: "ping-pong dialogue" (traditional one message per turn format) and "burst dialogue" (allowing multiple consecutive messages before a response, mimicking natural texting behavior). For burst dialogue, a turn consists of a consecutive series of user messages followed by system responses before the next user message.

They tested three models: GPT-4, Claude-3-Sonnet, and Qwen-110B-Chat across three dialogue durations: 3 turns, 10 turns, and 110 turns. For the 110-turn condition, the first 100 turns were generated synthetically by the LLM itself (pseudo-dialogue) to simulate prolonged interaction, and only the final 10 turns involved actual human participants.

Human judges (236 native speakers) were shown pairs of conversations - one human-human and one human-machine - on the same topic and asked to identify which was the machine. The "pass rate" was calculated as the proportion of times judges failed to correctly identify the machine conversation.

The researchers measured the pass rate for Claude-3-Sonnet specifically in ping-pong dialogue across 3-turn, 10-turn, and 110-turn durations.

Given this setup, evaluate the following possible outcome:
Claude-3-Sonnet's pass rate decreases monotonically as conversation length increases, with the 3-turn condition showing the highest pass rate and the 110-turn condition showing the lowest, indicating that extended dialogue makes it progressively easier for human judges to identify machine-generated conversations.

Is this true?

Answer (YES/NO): YES